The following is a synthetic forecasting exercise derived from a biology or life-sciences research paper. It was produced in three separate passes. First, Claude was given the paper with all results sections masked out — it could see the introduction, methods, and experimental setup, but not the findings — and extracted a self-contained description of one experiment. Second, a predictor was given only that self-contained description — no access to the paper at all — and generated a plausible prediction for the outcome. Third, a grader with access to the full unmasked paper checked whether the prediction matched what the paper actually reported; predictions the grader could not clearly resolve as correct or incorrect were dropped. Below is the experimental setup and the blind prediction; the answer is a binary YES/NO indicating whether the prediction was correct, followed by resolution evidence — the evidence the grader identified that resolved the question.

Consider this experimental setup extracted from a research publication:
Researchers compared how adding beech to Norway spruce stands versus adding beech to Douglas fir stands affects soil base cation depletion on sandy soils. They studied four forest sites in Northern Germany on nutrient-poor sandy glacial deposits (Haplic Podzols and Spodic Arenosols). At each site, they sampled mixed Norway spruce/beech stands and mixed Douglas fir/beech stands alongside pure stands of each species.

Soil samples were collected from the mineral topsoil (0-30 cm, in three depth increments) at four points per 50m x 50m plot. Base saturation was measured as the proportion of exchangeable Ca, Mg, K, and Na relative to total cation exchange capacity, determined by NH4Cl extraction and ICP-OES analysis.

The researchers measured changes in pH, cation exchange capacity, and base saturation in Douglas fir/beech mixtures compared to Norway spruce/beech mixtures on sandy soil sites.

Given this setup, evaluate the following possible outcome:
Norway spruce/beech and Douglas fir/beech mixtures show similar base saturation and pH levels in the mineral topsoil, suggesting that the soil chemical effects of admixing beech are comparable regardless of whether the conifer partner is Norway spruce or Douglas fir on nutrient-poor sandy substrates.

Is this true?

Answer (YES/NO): NO